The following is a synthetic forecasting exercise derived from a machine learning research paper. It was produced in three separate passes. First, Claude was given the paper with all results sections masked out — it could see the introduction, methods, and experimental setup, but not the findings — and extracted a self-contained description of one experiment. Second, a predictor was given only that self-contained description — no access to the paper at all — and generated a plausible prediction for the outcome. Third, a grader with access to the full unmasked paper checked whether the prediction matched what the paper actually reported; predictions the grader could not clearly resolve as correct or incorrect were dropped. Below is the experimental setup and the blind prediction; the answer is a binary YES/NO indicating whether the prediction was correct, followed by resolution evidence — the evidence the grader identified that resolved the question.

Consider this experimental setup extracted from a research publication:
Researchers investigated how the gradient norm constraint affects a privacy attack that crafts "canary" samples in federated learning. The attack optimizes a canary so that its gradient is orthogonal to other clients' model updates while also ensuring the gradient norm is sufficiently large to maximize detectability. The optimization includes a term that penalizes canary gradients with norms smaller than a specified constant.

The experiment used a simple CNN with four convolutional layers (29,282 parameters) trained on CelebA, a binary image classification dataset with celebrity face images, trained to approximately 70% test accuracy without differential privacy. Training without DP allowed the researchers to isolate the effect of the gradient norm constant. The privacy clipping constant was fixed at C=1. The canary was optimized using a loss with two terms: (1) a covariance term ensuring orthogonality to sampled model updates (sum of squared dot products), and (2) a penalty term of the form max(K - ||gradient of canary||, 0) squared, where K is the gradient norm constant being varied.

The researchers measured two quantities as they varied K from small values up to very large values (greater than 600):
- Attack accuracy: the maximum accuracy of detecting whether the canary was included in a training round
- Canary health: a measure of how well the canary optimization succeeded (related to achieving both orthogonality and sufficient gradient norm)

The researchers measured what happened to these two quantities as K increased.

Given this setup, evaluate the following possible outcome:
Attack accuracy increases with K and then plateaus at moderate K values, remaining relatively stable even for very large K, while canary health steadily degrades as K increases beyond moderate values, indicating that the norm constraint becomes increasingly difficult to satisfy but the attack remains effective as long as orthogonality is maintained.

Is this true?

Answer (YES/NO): NO